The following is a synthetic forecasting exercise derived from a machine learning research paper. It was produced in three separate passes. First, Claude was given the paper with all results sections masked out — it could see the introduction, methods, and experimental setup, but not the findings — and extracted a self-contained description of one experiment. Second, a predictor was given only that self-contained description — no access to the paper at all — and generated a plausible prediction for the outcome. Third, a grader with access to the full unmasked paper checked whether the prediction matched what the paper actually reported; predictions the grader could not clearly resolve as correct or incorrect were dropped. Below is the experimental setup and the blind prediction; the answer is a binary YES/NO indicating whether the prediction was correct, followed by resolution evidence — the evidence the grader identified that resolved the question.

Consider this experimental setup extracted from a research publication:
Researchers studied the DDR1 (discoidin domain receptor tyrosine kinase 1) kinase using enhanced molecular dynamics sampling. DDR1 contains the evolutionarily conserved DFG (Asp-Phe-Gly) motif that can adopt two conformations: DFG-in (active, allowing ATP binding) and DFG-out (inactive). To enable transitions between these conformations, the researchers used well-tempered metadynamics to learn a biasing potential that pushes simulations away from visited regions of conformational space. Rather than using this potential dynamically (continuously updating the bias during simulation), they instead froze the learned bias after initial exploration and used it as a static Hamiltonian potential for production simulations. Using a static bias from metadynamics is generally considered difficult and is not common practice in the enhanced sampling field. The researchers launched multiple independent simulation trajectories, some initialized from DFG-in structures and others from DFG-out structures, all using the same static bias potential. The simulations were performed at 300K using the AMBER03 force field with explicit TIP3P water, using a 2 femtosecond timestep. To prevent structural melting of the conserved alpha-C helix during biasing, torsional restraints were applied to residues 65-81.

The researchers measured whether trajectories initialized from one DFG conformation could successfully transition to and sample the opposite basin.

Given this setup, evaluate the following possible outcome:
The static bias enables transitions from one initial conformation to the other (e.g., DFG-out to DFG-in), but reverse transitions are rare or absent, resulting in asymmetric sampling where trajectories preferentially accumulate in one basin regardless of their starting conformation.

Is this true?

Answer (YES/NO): NO